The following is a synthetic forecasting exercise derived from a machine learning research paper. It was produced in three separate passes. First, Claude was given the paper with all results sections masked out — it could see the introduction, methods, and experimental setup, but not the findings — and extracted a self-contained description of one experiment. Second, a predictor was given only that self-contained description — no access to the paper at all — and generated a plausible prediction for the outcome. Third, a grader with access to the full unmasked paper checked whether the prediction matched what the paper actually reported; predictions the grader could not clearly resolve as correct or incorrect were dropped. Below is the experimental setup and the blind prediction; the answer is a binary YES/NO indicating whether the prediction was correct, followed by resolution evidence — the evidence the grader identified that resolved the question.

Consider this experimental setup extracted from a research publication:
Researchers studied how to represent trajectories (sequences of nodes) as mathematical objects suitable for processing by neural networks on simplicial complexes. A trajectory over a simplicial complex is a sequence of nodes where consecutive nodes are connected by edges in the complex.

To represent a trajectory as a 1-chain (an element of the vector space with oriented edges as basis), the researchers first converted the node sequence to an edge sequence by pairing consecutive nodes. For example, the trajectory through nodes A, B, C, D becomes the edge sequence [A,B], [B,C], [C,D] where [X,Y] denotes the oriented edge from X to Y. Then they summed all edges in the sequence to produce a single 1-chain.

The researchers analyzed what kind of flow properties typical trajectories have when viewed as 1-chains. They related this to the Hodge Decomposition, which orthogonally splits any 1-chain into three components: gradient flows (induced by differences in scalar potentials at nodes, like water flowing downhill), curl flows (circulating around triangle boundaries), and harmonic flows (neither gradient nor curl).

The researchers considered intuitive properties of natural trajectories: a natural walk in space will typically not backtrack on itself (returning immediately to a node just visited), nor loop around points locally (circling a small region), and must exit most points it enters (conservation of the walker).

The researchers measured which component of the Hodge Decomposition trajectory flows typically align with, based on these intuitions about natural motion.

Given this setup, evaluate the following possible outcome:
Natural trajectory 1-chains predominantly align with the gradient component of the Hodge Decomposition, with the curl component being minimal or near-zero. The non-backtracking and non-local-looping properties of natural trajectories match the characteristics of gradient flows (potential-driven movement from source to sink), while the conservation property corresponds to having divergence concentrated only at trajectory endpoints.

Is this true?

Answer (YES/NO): NO